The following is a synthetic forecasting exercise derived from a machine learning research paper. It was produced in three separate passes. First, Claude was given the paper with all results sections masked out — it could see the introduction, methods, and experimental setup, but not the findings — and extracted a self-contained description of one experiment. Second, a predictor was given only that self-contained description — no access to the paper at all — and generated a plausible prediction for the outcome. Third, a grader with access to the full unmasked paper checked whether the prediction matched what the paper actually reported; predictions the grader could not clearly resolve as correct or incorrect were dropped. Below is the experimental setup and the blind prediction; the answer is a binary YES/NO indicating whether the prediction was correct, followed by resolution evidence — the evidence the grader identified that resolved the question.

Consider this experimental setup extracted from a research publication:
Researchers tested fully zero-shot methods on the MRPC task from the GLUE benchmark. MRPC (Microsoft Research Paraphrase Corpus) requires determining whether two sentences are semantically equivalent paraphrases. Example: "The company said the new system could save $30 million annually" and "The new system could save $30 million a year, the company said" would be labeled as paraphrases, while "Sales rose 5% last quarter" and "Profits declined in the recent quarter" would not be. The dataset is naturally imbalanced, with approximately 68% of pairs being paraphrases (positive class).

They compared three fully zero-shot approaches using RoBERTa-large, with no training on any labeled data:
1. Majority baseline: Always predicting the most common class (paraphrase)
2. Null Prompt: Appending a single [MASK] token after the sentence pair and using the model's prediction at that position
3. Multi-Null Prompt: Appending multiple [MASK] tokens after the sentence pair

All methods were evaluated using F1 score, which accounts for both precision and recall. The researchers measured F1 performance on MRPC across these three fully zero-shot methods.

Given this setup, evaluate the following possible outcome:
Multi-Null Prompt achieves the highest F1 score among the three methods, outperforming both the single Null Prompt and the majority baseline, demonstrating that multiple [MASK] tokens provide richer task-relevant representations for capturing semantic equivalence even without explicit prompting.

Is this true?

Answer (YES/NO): NO